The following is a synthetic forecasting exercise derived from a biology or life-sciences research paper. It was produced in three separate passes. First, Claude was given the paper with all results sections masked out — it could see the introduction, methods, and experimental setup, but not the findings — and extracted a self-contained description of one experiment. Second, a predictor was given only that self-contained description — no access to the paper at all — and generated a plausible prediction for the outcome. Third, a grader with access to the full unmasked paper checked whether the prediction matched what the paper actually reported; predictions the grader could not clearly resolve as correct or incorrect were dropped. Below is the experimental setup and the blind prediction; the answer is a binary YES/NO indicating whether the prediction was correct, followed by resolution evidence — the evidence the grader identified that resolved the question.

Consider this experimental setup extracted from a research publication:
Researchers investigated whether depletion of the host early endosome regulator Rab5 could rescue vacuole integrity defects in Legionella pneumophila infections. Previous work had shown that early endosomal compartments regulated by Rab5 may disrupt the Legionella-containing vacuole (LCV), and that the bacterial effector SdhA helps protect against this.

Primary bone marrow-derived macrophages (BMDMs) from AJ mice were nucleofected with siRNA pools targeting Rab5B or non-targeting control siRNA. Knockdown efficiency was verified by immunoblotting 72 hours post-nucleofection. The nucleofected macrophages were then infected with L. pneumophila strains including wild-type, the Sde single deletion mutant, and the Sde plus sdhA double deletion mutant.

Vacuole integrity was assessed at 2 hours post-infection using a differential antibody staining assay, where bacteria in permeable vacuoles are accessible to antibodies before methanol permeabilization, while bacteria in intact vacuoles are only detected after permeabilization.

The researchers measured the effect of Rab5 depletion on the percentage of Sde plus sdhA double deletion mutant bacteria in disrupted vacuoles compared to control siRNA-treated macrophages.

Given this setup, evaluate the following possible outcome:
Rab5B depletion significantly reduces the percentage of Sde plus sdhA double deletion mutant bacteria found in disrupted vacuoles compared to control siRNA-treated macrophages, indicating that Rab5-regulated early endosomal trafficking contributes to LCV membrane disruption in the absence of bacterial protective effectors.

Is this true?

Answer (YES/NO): YES